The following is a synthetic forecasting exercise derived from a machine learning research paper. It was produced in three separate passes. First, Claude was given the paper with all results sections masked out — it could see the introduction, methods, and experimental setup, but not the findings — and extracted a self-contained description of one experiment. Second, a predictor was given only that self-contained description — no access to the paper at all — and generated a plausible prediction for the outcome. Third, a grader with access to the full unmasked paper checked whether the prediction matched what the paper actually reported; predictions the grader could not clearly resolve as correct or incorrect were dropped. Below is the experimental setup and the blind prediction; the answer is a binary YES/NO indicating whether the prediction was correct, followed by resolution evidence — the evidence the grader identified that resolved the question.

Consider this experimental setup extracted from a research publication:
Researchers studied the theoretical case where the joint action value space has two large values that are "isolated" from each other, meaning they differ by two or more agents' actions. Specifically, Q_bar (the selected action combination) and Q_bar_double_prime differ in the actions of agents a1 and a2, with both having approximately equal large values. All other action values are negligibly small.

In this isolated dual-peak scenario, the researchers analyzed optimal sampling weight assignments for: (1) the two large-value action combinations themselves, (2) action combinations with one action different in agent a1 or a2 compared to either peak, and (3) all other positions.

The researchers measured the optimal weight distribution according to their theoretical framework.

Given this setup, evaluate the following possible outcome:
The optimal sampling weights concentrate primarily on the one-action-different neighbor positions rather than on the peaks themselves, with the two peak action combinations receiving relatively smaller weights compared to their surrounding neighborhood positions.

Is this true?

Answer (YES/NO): NO